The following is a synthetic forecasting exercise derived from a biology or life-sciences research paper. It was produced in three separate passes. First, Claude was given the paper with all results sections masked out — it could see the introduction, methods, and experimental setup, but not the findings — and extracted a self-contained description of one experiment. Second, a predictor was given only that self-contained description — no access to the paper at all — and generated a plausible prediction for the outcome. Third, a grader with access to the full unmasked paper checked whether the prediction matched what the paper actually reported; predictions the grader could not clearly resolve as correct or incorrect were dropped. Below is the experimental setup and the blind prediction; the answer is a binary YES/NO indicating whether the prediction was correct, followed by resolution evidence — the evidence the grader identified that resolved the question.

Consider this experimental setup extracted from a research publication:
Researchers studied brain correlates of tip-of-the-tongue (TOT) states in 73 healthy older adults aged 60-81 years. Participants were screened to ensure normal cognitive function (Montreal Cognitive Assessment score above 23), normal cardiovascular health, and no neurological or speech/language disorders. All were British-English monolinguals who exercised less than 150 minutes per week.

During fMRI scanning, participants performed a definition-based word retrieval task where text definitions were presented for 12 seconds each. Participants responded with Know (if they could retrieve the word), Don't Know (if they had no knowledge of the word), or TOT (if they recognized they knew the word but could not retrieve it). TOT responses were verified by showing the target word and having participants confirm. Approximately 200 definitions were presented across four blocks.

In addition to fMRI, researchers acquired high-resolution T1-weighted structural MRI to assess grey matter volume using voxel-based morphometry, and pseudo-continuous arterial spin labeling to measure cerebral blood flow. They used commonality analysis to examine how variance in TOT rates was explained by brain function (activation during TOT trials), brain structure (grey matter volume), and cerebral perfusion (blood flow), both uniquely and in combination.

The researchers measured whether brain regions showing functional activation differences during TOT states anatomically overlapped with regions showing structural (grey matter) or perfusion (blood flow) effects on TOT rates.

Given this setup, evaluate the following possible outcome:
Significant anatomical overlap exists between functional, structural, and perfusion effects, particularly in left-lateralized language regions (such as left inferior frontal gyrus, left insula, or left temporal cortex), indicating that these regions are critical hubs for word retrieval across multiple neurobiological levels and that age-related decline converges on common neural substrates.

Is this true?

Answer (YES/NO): NO